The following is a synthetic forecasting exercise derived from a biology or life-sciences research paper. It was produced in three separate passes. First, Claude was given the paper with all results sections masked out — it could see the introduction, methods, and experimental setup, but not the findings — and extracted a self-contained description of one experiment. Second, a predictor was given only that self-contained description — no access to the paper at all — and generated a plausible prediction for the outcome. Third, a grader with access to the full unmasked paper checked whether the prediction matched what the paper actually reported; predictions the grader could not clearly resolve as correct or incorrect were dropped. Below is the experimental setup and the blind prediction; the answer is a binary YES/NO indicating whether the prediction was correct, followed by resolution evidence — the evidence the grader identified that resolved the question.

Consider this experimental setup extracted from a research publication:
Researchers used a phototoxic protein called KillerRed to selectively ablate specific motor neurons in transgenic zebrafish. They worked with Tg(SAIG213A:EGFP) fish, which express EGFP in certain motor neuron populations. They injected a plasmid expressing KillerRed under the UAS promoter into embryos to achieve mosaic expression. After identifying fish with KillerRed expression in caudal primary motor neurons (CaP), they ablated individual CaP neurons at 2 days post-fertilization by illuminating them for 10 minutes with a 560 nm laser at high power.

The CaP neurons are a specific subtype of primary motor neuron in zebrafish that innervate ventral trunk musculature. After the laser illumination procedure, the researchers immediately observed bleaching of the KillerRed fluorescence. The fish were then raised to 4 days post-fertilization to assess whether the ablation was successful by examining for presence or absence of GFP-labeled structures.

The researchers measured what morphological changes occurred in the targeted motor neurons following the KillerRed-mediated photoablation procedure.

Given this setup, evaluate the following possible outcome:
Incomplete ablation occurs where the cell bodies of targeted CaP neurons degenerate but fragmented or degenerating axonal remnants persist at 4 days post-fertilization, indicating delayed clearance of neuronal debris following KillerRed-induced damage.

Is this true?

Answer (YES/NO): NO